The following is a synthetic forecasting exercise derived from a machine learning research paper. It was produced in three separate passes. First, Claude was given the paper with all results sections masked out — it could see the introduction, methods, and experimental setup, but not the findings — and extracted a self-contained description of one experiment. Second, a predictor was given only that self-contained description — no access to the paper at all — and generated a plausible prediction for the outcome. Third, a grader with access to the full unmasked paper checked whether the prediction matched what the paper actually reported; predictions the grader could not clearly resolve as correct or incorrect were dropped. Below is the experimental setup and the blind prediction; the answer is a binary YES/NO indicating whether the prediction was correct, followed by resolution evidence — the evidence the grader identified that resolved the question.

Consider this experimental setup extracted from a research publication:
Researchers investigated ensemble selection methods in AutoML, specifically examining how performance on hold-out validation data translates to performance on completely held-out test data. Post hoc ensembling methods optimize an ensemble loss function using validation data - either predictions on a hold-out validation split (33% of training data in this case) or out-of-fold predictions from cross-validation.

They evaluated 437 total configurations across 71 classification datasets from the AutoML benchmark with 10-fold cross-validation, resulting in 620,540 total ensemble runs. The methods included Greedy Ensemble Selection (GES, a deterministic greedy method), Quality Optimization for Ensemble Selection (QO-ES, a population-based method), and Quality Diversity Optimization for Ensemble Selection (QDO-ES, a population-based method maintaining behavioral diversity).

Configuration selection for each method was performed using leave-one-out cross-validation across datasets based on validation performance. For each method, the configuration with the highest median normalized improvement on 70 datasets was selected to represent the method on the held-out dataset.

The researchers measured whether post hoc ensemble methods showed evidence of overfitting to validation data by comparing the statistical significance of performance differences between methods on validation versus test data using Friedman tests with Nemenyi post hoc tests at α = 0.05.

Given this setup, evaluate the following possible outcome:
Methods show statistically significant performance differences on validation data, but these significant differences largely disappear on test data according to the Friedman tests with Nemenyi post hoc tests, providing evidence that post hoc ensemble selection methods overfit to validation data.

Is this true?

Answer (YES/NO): YES